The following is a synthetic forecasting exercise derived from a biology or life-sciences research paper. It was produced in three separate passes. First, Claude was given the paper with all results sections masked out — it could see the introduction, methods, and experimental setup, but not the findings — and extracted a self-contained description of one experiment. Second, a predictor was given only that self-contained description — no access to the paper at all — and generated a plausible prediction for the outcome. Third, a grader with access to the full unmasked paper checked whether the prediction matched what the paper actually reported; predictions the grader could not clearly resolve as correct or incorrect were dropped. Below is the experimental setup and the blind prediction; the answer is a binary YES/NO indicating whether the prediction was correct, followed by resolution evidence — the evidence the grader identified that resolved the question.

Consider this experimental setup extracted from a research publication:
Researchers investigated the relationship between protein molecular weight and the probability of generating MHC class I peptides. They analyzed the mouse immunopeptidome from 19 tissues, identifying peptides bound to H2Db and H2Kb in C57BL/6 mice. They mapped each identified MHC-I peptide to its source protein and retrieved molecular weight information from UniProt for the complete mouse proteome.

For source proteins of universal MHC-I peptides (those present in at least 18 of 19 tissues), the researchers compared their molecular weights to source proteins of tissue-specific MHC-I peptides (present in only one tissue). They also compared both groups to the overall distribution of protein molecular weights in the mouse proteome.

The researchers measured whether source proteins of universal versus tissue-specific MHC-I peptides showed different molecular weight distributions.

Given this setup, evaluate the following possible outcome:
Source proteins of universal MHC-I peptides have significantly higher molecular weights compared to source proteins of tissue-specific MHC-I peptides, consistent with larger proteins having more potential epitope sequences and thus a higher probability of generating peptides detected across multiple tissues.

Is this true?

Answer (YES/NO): NO